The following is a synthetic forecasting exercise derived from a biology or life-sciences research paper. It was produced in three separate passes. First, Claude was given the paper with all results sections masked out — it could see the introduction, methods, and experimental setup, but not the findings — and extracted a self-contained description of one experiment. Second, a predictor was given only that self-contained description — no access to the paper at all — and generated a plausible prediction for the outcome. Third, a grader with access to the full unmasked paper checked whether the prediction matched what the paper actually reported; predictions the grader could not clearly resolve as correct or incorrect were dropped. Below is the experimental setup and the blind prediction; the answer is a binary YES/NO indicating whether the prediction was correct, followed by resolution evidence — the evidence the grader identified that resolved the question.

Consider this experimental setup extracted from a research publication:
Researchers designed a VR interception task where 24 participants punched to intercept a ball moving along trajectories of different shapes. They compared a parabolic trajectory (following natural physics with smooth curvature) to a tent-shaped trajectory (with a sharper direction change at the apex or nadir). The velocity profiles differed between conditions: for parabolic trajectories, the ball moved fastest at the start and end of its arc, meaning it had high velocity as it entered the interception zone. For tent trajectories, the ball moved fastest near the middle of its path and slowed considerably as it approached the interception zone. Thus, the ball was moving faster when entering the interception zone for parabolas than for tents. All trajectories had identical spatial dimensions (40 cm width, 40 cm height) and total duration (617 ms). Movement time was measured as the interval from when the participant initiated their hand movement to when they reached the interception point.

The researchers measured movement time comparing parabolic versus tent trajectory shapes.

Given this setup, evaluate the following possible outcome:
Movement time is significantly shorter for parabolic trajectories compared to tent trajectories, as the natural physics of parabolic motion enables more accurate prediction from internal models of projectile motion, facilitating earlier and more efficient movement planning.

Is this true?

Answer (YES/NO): NO